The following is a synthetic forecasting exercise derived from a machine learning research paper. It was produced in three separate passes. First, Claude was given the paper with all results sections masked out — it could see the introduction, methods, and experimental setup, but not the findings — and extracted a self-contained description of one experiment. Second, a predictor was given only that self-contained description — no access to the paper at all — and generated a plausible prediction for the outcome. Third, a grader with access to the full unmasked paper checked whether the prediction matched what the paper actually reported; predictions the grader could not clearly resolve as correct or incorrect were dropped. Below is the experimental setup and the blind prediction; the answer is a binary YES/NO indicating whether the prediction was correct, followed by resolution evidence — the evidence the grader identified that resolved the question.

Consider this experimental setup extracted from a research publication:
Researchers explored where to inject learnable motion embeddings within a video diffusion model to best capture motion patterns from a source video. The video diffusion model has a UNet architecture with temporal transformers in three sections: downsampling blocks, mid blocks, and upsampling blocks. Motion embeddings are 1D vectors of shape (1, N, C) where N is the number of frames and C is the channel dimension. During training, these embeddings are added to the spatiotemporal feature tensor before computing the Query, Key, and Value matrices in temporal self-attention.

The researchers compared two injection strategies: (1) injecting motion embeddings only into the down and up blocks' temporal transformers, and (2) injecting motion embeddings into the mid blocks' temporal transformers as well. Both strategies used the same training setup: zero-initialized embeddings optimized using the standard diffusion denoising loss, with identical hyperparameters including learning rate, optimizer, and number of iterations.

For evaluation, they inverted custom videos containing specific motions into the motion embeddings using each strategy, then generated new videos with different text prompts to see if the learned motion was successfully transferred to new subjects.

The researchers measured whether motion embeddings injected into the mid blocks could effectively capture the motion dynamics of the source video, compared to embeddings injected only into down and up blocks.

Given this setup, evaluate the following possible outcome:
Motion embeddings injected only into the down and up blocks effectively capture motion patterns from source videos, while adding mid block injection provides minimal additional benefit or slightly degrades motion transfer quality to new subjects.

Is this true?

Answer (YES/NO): YES